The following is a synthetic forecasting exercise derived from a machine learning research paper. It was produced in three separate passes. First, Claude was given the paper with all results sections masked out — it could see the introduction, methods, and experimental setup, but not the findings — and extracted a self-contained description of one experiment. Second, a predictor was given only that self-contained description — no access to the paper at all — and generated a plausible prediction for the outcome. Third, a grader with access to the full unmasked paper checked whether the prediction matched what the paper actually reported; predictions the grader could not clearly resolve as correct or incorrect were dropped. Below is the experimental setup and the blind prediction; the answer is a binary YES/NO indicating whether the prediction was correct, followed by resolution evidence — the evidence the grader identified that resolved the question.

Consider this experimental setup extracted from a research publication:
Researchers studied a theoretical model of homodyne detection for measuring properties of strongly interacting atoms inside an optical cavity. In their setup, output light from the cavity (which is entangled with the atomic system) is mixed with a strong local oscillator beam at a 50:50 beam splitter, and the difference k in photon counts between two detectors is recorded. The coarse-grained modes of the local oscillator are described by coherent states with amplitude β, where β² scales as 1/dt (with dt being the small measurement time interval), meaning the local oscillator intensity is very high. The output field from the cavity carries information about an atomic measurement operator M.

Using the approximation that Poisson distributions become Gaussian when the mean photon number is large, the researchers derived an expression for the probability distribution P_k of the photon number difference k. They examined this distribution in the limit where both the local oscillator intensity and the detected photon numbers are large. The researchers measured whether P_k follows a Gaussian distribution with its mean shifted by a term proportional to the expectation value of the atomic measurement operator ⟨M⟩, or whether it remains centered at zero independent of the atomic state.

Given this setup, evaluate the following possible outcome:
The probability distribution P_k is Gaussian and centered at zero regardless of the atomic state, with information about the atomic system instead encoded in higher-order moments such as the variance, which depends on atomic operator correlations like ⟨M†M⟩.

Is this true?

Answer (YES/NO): NO